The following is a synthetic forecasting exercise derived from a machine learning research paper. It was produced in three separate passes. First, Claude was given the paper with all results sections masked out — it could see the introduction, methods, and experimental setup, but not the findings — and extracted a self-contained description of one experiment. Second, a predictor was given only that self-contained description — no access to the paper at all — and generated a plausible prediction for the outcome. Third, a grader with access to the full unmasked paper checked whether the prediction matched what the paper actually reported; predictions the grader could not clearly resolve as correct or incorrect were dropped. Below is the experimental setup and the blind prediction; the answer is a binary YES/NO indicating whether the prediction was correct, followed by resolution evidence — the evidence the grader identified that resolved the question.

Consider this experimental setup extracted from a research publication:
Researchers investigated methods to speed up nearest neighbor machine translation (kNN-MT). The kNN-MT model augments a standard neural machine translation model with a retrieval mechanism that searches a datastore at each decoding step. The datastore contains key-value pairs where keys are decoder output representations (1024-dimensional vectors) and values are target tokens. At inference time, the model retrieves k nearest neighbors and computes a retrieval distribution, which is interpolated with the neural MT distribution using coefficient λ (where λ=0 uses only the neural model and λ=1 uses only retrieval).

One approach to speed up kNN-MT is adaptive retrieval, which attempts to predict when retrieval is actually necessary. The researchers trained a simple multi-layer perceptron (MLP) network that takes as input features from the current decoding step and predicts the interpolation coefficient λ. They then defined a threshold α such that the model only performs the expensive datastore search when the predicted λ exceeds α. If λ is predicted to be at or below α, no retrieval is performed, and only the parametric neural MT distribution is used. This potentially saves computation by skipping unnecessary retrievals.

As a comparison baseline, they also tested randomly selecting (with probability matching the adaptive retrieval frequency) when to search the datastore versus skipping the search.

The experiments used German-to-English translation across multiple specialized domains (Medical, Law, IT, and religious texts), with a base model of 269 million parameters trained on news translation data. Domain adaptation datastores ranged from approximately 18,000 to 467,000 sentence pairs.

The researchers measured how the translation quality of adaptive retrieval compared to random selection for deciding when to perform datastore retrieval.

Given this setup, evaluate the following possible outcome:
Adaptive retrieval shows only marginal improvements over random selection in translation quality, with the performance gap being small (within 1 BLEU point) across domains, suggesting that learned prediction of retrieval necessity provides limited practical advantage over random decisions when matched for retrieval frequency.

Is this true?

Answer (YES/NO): YES